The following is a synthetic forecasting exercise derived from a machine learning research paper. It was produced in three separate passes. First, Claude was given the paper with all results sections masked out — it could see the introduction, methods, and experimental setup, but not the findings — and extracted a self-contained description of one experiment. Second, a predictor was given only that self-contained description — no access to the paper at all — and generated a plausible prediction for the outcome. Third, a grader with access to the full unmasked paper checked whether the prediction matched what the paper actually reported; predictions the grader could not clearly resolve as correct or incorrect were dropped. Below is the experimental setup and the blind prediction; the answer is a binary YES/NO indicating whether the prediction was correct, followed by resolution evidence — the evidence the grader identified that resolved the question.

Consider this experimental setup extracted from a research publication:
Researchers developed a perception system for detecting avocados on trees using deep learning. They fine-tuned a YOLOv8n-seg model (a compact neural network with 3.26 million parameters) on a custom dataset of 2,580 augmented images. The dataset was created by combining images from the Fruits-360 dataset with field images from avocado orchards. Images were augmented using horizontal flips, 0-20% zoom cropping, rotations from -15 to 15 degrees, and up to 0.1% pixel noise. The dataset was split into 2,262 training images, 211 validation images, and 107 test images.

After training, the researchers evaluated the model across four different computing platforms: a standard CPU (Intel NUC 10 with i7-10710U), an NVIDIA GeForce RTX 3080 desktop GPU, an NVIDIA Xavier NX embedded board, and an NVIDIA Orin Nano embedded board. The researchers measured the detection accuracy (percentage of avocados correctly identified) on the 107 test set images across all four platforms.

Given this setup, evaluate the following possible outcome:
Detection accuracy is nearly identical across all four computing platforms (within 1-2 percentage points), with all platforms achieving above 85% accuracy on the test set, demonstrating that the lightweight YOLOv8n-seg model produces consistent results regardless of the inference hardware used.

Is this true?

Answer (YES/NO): YES